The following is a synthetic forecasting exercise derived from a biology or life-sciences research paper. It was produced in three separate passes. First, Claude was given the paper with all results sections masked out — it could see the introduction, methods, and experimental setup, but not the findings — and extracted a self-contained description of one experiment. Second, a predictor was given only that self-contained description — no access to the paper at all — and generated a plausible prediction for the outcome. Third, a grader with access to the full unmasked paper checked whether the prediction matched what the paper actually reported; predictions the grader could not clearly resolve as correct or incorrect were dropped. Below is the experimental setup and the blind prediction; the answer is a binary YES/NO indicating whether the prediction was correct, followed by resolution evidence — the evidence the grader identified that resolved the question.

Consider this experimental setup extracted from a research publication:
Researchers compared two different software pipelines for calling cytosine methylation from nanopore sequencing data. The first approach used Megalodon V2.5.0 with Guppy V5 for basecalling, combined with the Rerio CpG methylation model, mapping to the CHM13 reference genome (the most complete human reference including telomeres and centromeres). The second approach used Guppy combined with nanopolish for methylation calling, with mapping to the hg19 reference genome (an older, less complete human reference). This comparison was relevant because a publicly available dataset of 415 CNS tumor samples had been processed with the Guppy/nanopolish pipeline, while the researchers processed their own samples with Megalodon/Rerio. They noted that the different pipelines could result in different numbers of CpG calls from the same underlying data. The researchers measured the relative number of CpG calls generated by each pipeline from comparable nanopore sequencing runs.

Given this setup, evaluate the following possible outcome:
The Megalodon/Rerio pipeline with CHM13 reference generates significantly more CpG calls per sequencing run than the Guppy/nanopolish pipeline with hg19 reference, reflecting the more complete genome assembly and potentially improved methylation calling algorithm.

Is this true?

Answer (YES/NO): YES